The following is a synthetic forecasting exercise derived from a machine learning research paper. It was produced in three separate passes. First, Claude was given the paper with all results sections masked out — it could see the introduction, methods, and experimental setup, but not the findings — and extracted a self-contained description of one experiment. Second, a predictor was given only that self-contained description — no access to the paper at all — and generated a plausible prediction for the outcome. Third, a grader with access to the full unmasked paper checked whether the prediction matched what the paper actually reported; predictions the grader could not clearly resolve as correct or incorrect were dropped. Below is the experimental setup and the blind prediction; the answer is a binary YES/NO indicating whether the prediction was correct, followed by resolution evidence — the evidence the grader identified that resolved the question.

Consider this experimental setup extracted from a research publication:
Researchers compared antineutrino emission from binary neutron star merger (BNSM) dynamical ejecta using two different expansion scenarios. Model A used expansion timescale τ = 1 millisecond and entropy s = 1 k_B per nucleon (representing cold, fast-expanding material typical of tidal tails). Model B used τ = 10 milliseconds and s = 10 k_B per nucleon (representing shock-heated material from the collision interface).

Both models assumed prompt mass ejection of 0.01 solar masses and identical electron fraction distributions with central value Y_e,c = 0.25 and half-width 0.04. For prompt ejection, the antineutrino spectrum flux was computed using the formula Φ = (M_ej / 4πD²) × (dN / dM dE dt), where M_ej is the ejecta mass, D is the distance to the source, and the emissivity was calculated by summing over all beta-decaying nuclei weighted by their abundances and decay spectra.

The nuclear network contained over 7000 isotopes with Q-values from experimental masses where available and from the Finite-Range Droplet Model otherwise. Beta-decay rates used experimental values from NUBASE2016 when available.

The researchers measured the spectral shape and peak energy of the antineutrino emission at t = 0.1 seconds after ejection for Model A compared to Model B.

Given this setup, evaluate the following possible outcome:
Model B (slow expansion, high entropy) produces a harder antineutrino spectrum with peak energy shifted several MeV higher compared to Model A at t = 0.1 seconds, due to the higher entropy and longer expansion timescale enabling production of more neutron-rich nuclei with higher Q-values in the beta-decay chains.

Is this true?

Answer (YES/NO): NO